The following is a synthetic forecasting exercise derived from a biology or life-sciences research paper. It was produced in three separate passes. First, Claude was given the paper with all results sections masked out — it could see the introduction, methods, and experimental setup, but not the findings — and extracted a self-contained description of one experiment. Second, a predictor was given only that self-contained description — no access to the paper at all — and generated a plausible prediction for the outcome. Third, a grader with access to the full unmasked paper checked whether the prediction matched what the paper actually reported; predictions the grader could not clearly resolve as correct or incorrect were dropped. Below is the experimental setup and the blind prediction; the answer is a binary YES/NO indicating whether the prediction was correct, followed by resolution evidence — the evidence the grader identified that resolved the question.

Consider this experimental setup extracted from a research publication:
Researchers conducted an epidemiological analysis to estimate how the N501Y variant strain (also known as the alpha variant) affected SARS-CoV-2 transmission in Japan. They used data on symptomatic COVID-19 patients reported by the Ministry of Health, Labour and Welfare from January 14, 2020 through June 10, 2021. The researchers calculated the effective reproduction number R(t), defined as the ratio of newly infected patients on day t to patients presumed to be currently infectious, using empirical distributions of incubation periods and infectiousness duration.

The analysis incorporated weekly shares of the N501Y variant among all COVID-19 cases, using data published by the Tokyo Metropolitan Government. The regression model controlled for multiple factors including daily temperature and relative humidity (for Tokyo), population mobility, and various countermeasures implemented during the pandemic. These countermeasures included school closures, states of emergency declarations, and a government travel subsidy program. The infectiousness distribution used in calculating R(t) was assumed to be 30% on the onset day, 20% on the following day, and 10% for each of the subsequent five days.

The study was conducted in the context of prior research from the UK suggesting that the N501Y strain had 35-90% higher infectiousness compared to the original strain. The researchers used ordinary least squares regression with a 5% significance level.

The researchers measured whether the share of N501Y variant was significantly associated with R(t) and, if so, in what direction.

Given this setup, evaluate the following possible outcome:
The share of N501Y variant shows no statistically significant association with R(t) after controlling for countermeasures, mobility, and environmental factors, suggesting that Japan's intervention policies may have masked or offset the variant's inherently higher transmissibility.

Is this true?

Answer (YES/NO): NO